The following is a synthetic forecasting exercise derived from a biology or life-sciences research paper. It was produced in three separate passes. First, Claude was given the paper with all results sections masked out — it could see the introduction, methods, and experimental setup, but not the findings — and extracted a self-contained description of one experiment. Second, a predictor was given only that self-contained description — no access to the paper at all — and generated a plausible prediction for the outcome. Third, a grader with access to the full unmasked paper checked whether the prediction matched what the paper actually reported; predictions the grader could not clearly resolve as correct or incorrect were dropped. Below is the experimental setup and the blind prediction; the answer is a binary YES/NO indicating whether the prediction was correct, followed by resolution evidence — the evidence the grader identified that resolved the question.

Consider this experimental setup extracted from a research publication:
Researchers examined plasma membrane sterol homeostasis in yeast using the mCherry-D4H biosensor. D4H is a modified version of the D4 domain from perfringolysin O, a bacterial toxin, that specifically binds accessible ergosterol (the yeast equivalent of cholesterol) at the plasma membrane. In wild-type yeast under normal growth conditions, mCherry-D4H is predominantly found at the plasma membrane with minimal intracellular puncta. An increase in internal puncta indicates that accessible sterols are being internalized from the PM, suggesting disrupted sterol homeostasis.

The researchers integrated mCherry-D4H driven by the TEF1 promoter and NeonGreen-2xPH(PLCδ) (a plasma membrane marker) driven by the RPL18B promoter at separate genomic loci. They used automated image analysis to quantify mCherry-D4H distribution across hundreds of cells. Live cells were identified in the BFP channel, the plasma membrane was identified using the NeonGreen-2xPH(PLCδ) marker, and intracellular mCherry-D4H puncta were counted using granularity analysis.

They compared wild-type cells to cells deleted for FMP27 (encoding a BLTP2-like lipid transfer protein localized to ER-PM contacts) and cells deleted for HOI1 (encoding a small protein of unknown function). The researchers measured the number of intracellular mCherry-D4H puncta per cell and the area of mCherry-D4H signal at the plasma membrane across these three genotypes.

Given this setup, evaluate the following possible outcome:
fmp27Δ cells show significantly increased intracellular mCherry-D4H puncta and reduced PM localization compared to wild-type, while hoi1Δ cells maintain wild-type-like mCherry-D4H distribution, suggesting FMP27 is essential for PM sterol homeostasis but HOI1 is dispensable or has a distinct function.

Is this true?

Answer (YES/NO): NO